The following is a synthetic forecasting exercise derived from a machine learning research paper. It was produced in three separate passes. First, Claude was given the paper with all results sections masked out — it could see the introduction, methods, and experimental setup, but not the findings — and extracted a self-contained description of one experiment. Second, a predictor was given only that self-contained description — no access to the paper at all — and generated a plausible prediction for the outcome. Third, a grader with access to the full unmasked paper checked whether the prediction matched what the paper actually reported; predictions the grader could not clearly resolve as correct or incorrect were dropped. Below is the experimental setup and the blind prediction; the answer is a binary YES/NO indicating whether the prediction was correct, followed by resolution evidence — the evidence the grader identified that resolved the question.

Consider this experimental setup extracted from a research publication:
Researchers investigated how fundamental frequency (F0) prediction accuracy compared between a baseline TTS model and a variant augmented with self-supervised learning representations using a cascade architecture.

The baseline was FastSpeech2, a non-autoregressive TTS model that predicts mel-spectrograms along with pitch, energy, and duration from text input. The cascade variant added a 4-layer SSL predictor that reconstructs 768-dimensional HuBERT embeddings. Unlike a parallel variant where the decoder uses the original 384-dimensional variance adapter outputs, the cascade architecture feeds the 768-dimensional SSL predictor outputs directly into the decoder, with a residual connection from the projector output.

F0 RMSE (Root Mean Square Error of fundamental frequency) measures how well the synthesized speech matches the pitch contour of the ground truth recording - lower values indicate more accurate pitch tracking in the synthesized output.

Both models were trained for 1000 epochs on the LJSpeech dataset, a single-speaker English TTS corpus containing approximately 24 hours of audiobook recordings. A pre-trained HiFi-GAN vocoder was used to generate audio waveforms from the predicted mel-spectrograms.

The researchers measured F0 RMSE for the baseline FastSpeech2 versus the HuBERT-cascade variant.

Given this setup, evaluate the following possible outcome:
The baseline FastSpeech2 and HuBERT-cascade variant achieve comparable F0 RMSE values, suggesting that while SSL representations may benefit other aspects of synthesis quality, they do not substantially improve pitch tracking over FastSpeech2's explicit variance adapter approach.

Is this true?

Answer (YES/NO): YES